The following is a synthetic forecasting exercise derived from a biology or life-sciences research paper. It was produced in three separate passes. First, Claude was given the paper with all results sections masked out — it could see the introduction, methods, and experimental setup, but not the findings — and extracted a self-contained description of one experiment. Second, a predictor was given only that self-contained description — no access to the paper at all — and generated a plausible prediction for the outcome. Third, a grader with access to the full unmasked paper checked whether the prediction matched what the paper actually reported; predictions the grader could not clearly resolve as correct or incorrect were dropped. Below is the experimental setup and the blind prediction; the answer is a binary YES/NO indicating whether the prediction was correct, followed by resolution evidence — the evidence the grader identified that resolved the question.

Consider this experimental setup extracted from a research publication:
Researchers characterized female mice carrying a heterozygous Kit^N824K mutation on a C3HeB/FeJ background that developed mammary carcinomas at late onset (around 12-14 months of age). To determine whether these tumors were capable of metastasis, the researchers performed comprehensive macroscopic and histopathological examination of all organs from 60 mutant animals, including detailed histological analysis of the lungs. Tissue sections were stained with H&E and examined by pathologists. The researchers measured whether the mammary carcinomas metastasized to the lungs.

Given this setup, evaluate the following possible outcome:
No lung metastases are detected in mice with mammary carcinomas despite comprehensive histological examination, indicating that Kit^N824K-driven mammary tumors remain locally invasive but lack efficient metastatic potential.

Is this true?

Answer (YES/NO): NO